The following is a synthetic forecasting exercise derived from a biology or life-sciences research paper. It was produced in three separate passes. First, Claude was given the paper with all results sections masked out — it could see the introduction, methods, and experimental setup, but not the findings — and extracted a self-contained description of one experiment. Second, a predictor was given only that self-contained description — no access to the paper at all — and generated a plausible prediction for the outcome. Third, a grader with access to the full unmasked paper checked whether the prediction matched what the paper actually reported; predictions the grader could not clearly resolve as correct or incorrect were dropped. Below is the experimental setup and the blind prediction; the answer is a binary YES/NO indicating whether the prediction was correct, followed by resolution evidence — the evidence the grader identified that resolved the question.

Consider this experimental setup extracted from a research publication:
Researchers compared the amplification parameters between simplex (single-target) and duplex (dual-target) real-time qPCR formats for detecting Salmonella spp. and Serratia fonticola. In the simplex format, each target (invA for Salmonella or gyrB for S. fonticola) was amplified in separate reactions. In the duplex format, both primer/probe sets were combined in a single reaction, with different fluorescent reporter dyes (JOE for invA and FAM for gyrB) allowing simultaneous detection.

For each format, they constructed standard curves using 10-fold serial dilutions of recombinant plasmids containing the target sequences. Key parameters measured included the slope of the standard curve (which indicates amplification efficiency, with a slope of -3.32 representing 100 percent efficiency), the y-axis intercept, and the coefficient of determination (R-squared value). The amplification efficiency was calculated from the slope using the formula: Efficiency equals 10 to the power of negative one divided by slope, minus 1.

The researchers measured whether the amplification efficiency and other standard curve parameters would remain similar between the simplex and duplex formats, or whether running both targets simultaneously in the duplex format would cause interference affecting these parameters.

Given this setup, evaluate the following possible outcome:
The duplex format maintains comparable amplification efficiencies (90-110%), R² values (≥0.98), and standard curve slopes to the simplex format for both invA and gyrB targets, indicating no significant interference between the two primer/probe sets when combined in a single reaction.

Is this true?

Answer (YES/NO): YES